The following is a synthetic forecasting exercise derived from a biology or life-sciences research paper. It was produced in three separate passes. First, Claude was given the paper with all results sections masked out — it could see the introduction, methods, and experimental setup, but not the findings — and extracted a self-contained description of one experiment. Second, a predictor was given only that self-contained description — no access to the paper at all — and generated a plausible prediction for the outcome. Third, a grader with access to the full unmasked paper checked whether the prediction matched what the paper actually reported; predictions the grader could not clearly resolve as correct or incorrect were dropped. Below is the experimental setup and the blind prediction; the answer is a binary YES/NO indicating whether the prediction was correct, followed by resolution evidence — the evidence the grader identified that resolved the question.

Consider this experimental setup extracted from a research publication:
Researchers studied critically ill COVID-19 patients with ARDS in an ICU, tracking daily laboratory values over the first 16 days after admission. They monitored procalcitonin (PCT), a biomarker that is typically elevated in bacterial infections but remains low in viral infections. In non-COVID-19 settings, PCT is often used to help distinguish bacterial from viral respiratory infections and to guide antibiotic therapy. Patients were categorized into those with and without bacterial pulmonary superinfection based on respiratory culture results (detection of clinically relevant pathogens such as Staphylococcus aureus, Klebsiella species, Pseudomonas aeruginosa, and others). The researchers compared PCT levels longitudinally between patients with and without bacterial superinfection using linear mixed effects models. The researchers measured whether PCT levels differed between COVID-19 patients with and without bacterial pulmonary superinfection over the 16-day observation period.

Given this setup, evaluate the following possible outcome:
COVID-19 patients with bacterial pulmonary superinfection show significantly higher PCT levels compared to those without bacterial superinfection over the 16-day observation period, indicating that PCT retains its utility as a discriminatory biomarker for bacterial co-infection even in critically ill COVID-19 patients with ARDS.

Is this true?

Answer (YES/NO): NO